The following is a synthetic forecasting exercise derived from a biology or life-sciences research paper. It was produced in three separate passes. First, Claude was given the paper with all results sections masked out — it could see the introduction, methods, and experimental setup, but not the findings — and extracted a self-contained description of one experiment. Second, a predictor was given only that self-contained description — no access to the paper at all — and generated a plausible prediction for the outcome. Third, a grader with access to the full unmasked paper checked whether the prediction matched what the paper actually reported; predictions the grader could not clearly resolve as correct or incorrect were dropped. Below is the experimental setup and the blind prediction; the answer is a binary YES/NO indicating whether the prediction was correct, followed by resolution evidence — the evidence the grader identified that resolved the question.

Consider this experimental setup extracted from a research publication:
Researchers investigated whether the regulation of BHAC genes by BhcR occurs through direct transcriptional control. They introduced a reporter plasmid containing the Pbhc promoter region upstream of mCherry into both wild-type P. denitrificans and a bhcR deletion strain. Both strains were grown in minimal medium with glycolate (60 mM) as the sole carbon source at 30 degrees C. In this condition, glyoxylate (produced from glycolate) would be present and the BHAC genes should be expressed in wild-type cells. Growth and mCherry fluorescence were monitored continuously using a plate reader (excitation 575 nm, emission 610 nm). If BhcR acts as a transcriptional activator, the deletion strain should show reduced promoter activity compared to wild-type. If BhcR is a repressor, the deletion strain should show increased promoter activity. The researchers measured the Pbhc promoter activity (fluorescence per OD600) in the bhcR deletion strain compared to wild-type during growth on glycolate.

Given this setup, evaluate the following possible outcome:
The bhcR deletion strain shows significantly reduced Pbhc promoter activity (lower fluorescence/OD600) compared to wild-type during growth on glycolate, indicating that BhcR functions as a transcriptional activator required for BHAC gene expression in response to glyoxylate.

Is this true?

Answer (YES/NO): YES